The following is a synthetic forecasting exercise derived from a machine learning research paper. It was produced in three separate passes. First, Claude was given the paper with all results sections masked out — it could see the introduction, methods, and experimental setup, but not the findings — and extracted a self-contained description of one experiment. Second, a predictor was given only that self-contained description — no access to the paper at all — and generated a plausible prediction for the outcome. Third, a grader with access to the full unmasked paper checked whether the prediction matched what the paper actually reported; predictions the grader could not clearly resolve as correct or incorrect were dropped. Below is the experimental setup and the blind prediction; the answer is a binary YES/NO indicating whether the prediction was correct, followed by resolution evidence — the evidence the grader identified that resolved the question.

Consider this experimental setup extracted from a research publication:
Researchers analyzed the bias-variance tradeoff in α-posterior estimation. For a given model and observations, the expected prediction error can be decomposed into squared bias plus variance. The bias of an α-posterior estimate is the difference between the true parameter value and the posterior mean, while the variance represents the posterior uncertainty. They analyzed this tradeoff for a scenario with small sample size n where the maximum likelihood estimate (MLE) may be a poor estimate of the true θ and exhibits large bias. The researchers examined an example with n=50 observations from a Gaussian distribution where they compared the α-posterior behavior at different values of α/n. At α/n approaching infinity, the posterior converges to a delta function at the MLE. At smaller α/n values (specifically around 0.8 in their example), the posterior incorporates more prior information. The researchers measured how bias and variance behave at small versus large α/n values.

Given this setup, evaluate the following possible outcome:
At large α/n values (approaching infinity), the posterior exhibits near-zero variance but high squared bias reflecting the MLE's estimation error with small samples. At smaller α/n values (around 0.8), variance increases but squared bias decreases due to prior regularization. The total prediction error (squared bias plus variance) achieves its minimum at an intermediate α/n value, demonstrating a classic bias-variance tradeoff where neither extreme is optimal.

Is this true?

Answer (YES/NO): YES